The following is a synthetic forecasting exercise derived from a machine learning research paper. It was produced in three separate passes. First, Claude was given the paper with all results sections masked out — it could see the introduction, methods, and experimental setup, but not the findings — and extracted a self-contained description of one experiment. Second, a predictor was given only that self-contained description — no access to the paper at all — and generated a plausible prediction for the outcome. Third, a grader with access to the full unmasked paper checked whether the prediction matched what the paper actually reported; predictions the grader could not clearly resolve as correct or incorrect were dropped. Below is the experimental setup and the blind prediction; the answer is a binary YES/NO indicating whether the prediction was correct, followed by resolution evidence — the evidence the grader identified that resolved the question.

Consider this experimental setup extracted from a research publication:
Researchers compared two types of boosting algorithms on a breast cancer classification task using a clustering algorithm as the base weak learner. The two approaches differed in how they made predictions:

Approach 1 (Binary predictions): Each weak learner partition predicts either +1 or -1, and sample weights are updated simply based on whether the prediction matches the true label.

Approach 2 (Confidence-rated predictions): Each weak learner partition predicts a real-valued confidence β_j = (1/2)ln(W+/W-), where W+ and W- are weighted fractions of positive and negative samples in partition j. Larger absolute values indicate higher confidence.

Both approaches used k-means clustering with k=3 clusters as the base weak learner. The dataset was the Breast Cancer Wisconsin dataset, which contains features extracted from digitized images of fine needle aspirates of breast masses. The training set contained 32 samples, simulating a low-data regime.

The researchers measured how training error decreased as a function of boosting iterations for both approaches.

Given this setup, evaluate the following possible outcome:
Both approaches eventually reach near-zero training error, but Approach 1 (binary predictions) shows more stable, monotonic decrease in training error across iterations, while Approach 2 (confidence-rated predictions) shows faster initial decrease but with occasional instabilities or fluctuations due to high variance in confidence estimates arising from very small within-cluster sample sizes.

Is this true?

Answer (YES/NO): NO